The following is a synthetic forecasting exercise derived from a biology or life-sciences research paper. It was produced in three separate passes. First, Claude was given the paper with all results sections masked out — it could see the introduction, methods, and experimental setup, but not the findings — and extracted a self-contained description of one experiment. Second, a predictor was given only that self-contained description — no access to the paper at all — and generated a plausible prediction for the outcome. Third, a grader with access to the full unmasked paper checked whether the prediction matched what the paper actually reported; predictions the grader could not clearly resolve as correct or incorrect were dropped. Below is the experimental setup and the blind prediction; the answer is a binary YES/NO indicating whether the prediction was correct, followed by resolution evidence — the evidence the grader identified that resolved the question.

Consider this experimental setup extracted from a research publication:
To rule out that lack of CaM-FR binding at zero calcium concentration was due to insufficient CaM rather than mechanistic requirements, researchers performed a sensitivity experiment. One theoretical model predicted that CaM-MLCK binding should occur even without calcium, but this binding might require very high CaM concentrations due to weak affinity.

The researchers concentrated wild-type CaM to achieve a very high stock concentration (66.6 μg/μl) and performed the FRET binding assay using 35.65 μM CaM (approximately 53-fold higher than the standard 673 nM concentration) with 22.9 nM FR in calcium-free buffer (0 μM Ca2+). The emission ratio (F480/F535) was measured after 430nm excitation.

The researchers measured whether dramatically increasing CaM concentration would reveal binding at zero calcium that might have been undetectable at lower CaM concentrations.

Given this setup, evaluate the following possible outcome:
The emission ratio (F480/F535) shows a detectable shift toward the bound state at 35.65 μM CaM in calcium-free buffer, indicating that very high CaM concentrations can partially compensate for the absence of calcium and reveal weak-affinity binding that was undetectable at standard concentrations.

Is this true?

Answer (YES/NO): NO